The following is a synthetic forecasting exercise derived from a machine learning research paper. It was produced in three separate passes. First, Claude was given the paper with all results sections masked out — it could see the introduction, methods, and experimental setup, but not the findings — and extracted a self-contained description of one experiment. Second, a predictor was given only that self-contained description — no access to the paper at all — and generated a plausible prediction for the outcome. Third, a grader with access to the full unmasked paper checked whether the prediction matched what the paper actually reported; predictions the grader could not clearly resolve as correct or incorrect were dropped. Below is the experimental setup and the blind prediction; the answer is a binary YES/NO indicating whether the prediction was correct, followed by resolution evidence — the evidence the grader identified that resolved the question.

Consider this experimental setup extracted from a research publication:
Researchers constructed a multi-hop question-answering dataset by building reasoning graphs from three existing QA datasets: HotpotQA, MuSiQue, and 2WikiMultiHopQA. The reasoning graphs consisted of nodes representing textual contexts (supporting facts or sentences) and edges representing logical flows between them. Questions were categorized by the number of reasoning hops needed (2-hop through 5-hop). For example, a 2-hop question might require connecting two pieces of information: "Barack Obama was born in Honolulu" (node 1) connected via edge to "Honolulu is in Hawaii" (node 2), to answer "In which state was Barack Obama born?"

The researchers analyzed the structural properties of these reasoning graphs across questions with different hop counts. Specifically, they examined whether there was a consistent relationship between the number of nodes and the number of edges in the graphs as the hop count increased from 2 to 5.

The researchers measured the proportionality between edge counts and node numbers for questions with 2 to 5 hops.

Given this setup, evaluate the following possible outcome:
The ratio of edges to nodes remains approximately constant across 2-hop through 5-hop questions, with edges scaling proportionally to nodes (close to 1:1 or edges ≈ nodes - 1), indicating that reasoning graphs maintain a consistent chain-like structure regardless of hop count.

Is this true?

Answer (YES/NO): NO